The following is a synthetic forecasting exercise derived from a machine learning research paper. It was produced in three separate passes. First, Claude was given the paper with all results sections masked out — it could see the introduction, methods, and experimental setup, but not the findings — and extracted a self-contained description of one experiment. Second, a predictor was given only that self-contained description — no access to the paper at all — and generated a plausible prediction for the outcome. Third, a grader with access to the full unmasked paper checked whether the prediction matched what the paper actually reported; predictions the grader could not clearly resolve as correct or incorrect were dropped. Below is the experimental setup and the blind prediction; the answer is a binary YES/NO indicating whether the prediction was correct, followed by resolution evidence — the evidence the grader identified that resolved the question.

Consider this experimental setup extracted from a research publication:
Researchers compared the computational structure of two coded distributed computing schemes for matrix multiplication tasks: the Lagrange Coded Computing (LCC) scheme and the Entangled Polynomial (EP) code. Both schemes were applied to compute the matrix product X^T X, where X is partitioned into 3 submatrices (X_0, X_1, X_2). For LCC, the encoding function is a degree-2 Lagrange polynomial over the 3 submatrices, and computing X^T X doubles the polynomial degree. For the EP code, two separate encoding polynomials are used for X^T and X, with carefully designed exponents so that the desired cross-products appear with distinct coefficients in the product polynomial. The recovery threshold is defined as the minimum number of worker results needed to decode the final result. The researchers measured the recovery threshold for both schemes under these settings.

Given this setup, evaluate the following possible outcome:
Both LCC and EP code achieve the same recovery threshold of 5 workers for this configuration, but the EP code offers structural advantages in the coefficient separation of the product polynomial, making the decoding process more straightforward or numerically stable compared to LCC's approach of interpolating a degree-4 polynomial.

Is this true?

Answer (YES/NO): NO